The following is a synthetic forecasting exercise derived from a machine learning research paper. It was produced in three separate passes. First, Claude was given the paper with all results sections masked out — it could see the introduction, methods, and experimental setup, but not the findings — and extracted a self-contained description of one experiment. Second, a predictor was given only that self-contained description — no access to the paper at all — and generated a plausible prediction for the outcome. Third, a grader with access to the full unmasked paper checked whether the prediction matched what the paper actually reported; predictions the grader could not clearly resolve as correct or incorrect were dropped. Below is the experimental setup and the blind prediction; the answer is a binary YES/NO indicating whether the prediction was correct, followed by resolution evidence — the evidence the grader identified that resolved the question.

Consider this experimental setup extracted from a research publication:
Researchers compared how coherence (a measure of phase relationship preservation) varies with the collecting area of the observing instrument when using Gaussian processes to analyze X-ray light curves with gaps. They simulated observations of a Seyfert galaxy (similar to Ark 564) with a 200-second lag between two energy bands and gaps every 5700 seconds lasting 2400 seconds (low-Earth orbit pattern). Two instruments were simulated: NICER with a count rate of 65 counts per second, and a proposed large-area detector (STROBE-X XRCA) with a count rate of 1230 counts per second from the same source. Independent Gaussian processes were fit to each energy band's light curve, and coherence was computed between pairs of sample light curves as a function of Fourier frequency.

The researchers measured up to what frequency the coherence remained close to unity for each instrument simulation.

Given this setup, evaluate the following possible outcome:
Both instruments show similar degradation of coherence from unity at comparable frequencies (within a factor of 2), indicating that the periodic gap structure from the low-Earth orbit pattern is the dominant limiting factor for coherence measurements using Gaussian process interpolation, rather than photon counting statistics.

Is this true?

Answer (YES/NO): NO